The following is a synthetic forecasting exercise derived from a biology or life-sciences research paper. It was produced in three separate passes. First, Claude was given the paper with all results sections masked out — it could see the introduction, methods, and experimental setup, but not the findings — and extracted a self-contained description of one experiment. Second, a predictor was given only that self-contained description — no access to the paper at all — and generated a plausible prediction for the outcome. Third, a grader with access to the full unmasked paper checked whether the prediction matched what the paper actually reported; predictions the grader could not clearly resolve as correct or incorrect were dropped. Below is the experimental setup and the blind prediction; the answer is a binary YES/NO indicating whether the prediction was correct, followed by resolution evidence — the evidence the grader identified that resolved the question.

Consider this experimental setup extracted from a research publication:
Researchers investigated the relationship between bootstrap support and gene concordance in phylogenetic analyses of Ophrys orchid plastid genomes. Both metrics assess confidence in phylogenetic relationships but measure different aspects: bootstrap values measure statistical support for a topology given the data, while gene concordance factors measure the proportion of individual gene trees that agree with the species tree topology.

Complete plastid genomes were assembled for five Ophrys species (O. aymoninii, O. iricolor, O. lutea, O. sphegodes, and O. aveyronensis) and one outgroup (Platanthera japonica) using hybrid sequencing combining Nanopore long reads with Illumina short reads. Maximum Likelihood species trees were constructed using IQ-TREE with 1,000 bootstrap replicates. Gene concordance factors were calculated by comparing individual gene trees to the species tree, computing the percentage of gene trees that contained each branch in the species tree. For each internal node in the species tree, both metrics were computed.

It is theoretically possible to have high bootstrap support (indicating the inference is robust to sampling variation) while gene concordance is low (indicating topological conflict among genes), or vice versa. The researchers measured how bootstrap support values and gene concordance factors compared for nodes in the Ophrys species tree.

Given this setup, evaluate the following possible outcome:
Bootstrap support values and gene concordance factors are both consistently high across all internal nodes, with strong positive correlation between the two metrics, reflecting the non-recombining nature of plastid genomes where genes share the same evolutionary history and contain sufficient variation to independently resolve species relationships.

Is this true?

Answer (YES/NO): NO